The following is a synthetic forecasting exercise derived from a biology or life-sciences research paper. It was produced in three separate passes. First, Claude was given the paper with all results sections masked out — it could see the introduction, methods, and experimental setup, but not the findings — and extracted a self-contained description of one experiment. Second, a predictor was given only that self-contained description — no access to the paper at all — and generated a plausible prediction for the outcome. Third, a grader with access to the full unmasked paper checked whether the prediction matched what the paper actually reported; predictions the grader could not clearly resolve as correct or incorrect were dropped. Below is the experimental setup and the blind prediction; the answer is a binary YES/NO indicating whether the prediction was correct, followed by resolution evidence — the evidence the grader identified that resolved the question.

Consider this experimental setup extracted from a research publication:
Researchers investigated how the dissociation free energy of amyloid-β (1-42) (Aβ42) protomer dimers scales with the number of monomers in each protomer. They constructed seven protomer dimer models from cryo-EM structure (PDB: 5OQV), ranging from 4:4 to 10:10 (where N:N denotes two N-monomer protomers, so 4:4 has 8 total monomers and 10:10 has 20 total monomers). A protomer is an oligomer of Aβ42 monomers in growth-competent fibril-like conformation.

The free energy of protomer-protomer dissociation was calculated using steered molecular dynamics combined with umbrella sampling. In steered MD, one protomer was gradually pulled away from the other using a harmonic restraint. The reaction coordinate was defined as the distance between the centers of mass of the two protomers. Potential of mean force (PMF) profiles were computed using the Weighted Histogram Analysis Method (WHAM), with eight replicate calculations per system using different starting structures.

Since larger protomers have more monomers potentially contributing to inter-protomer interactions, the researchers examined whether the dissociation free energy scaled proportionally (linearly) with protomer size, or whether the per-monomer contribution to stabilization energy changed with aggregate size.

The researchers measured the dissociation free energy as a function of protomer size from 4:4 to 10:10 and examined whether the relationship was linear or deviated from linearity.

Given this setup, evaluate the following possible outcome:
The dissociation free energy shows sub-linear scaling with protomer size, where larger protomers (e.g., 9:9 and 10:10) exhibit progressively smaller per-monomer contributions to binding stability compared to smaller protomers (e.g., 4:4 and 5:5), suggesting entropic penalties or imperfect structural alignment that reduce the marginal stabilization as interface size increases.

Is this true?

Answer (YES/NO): NO